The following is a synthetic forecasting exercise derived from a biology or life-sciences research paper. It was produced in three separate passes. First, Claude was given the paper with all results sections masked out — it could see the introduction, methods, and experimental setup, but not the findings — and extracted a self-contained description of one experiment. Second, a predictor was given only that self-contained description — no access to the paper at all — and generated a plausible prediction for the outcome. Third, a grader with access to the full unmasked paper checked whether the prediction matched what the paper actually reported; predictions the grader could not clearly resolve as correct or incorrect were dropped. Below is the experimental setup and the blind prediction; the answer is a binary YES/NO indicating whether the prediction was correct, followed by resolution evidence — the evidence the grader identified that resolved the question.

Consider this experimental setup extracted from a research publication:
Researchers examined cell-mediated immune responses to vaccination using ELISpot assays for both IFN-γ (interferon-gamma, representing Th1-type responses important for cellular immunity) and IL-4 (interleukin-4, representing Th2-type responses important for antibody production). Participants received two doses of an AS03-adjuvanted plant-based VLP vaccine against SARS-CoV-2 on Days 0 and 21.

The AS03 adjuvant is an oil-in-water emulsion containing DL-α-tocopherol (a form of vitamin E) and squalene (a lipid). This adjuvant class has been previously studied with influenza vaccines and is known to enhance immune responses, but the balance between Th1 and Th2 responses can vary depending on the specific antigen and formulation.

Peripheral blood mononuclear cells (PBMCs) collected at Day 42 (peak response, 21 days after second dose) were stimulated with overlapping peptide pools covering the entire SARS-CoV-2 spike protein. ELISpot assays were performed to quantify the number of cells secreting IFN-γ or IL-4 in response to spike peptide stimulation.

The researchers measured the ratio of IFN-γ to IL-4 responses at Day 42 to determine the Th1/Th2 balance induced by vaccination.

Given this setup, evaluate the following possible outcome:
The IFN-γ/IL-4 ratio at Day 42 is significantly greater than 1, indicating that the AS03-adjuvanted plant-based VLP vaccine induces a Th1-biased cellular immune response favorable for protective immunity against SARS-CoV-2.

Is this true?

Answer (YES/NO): NO